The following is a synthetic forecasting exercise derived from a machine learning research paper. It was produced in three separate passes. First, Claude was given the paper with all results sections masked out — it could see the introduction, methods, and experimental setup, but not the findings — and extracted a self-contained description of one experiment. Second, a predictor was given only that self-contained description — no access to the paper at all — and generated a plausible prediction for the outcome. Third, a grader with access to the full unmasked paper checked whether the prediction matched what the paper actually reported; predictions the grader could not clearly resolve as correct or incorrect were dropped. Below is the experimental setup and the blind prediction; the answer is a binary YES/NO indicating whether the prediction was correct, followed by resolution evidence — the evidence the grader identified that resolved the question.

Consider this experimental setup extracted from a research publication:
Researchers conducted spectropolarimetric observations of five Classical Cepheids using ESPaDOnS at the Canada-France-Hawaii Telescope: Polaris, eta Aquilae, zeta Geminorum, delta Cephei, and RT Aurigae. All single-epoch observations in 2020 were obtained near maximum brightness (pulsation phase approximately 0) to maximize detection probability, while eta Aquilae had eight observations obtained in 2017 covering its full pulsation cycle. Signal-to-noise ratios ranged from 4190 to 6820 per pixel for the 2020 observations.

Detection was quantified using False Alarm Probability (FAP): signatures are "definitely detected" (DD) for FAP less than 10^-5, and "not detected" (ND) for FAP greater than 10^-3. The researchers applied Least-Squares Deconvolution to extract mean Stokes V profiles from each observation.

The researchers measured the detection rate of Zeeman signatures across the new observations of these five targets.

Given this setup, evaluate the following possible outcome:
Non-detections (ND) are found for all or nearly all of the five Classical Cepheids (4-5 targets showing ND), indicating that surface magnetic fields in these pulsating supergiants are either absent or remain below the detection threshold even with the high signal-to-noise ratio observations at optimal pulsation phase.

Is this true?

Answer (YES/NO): NO